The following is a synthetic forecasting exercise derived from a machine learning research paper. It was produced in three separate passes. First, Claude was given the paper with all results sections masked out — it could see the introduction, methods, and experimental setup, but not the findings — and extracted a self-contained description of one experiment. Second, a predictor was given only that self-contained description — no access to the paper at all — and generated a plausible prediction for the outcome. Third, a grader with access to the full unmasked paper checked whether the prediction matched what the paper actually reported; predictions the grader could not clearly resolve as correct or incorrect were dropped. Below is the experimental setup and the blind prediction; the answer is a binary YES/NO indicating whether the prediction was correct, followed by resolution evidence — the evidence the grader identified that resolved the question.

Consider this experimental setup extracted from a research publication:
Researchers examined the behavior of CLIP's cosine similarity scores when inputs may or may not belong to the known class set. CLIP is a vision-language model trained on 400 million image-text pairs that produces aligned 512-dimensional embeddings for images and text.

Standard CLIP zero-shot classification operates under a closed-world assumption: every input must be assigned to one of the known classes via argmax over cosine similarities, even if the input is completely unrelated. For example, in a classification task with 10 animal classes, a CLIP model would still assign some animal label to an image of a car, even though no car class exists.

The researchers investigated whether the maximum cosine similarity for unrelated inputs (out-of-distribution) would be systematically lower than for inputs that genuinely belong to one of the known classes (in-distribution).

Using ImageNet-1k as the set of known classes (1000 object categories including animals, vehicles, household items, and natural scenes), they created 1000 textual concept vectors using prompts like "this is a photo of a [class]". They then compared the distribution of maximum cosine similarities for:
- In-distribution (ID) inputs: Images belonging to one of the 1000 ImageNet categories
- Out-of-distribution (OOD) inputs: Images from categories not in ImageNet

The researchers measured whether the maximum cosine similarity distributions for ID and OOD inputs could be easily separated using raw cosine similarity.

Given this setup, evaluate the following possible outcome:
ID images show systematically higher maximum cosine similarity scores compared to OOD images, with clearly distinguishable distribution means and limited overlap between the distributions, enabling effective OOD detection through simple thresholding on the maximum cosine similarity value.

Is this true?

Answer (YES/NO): NO